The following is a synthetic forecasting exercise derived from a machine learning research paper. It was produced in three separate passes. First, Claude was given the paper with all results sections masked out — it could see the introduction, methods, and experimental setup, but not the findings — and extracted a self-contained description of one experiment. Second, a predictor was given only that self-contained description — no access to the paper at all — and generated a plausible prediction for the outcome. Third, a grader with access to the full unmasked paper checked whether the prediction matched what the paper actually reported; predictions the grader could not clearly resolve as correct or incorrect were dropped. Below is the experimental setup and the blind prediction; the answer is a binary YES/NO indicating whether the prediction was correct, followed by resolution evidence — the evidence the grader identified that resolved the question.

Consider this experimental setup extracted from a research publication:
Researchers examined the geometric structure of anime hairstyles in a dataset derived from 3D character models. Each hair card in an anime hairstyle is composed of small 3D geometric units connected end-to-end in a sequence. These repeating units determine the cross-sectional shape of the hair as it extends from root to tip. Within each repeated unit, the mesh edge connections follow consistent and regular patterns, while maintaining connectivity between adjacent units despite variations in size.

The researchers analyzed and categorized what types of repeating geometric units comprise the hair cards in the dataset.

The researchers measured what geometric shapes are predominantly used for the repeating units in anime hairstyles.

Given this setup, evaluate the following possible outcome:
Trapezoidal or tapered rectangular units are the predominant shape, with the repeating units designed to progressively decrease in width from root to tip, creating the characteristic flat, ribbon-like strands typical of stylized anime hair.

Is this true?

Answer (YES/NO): NO